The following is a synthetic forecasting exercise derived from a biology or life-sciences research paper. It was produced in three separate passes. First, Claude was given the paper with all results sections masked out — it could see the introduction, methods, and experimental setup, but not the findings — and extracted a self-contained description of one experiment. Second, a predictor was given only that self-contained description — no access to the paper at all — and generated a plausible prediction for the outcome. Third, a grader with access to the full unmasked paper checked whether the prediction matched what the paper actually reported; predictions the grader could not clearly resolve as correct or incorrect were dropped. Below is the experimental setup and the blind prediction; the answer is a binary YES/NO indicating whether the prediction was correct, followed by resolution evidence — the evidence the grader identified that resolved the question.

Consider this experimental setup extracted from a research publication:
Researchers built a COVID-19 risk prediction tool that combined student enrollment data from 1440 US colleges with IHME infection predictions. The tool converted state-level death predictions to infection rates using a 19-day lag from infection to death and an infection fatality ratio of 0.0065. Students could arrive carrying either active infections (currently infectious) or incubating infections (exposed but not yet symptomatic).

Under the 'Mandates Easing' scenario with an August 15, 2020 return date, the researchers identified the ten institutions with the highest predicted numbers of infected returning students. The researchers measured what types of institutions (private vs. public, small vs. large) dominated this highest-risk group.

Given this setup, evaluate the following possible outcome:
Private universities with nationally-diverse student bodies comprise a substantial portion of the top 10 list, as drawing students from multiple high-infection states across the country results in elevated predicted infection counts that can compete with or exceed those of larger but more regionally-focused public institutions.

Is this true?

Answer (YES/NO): NO